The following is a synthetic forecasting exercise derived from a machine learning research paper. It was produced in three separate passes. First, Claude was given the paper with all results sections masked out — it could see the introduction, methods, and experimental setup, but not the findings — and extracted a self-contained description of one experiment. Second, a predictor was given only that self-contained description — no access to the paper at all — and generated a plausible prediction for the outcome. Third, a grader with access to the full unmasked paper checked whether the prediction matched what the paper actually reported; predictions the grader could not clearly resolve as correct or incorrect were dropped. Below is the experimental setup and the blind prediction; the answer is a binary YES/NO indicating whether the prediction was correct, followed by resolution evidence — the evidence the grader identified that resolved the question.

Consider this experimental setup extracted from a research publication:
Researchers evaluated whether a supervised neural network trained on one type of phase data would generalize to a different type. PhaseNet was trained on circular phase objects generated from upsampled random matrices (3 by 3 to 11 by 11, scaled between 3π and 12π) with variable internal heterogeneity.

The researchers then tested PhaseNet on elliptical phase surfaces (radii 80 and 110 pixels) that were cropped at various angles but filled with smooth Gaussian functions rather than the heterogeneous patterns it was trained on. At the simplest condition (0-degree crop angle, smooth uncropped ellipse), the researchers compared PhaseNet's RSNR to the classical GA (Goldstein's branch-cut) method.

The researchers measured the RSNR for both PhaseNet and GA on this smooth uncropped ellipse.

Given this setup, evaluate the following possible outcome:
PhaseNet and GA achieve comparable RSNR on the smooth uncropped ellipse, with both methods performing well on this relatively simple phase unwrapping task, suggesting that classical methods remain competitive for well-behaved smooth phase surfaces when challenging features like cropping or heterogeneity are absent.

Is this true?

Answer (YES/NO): NO